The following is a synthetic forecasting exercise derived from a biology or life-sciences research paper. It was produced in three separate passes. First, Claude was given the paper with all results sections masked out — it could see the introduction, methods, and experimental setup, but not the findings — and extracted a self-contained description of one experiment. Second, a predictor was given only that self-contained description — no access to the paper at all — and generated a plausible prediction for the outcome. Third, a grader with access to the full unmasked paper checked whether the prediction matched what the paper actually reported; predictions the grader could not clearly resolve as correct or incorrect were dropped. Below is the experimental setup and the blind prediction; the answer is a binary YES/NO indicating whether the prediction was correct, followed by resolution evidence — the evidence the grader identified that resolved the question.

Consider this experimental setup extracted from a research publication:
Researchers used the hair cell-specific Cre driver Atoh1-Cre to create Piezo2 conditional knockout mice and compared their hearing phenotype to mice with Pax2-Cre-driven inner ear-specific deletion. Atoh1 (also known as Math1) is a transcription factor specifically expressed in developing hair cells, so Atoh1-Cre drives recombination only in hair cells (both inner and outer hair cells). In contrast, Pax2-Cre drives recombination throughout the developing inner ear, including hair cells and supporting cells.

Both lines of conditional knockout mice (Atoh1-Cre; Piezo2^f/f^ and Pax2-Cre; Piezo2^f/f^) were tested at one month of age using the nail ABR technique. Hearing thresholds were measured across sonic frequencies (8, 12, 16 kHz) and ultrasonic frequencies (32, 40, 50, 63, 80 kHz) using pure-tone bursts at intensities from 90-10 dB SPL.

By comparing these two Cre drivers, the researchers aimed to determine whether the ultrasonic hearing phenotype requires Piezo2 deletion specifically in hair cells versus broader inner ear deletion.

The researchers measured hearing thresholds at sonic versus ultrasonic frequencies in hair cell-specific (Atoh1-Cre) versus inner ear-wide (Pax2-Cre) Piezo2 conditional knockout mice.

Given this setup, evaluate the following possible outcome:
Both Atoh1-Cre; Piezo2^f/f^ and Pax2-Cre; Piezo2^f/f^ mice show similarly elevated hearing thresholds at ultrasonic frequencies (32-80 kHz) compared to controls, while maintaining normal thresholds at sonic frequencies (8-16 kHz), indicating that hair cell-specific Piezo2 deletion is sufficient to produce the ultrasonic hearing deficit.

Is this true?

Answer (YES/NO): NO